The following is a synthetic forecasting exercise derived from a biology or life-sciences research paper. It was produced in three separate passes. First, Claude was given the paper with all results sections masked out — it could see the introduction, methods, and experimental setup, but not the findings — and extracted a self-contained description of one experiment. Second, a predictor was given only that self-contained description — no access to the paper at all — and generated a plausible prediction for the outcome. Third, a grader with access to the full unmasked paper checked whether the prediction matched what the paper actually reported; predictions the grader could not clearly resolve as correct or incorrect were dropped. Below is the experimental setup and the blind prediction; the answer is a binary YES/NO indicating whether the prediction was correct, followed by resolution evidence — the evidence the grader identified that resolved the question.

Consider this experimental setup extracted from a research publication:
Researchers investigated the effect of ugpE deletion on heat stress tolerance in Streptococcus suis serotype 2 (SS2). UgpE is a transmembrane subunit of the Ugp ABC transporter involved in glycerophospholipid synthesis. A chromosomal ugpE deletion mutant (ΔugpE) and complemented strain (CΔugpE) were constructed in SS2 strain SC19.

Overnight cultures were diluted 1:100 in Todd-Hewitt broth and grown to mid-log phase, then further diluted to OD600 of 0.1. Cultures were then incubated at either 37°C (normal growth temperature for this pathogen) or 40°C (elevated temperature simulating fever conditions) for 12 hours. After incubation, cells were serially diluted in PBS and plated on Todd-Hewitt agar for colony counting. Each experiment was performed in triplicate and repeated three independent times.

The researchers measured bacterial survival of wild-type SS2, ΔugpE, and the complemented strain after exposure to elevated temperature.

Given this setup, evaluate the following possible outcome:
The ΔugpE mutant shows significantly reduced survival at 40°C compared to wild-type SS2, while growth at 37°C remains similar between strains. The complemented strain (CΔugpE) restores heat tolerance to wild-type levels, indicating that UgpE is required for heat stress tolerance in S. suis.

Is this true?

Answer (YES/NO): NO